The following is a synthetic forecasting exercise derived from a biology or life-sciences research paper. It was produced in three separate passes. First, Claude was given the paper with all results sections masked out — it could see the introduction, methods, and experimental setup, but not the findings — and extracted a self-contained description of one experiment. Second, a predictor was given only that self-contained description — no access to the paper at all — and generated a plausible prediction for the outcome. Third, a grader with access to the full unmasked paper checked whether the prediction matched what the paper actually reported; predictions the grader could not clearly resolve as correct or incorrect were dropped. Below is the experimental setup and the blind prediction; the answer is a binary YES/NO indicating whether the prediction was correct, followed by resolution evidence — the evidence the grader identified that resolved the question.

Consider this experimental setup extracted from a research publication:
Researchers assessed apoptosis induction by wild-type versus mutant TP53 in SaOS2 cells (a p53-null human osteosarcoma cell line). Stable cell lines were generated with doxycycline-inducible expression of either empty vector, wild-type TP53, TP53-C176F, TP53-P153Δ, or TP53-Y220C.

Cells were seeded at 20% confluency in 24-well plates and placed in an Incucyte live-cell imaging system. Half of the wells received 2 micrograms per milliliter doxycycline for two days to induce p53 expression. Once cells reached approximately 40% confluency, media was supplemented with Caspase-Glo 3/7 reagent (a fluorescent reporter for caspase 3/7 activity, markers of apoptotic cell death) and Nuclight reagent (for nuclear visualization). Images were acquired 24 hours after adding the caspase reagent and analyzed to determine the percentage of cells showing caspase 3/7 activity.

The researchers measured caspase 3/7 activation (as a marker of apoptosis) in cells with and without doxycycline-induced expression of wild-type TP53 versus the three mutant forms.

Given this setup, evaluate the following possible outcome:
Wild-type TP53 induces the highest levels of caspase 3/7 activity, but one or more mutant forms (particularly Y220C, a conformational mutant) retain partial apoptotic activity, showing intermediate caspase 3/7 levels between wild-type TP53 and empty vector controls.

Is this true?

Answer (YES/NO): NO